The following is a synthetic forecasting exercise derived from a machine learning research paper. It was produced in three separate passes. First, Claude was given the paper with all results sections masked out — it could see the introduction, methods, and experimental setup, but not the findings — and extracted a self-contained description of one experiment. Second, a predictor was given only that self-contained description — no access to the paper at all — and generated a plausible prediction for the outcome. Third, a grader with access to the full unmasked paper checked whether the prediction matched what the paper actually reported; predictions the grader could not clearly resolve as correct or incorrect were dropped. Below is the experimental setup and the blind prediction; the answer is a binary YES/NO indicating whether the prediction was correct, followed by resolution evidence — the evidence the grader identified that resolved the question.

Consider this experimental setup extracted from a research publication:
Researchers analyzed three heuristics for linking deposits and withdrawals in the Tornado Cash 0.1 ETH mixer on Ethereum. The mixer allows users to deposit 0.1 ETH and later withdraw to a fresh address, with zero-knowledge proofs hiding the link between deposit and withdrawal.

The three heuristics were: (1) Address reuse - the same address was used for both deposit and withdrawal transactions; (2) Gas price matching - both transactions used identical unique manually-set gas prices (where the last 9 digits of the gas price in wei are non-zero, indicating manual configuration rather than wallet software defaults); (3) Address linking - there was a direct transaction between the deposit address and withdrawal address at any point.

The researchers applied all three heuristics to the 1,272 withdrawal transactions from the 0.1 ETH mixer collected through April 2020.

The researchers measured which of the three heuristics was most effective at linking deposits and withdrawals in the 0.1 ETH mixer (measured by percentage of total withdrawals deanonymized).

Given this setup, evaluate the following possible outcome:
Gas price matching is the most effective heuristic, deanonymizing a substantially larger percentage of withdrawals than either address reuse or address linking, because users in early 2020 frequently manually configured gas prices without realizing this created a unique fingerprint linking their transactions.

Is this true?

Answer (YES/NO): NO